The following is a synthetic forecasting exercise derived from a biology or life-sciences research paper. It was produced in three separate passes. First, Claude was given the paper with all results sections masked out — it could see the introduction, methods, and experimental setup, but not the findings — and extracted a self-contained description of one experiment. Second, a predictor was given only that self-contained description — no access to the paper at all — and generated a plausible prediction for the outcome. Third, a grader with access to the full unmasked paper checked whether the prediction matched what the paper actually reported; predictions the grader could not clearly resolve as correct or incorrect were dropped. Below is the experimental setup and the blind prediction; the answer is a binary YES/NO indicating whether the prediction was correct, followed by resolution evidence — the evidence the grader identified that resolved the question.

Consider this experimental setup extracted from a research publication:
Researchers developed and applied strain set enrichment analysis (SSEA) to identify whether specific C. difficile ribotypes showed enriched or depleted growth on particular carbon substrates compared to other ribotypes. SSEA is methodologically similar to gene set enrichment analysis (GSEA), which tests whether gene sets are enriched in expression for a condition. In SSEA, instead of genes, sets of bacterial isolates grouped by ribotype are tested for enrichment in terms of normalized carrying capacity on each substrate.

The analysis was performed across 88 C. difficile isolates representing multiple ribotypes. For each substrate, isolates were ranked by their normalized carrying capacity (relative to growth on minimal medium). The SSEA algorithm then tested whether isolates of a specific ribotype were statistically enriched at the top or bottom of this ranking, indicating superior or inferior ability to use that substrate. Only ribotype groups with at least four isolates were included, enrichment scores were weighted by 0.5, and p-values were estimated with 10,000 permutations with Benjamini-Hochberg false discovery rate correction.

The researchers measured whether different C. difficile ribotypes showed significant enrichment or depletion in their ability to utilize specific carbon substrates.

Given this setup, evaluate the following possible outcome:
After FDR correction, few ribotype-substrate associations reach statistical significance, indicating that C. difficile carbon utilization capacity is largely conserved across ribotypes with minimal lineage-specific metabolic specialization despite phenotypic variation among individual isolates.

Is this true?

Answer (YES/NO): NO